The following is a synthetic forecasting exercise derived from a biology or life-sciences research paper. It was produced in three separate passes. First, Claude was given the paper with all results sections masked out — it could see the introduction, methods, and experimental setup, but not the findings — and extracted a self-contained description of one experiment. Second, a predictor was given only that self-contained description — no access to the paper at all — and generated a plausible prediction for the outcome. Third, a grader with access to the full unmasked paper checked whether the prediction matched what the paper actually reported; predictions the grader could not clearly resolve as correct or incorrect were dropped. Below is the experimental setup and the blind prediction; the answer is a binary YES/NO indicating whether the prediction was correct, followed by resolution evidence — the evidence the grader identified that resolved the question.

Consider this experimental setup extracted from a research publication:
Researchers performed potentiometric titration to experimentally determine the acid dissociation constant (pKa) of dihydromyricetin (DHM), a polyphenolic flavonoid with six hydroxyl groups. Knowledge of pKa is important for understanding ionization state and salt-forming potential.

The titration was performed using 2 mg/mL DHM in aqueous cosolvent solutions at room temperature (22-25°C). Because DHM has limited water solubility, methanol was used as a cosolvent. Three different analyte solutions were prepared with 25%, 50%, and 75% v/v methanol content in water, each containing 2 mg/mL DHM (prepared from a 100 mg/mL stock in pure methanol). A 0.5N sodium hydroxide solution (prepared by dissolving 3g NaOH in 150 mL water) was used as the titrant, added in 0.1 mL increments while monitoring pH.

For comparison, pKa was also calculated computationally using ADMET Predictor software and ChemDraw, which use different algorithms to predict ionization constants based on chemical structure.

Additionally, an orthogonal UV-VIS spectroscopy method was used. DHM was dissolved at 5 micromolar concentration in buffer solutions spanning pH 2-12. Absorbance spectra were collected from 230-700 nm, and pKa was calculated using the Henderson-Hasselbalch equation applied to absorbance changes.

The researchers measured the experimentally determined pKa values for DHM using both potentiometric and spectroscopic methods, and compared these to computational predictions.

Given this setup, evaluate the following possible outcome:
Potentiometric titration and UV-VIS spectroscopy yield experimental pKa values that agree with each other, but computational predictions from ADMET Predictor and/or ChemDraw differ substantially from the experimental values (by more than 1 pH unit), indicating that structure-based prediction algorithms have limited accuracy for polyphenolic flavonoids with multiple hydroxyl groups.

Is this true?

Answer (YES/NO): NO